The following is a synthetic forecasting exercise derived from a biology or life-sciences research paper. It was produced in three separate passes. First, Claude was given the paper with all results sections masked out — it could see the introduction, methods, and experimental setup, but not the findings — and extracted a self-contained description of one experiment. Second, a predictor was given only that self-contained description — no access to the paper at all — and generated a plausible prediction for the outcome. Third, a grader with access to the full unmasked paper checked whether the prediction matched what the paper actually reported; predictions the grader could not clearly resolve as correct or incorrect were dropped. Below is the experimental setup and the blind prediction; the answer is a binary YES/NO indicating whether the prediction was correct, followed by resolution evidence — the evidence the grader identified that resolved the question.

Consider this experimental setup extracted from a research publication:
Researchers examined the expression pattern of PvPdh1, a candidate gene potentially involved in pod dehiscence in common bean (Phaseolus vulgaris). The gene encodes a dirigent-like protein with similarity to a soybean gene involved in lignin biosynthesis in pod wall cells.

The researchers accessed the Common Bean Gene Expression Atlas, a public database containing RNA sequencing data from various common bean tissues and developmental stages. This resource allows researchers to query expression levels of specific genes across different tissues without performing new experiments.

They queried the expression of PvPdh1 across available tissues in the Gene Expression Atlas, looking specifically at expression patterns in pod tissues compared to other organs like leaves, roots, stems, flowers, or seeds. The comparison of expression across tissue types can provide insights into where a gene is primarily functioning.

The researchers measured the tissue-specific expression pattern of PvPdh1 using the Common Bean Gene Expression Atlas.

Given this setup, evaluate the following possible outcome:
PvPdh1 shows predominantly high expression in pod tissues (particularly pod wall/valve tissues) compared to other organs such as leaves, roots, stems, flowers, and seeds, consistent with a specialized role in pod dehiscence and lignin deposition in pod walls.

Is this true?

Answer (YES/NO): YES